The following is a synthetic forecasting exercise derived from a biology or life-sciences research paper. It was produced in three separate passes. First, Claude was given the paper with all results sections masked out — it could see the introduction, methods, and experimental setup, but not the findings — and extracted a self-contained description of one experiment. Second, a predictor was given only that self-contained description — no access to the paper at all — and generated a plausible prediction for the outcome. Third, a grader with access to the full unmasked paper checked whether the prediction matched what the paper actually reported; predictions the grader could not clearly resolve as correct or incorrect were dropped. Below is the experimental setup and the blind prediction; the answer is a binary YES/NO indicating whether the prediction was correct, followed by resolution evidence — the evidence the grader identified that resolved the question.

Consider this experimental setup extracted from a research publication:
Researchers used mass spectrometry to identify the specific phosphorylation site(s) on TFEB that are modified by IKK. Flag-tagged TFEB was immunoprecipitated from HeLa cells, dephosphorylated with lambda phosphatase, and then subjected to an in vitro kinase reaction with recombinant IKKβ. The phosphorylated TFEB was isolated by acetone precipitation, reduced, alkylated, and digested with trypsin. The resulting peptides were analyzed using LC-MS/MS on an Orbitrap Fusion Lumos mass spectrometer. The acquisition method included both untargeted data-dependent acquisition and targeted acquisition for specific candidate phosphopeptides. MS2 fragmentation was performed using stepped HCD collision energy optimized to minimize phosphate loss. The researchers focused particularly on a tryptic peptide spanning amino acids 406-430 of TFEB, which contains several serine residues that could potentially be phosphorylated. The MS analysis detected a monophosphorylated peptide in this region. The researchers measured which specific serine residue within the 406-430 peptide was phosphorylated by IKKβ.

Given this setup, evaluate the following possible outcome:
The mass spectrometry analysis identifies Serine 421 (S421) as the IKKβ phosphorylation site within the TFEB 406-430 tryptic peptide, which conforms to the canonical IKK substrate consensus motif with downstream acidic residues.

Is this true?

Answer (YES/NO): NO